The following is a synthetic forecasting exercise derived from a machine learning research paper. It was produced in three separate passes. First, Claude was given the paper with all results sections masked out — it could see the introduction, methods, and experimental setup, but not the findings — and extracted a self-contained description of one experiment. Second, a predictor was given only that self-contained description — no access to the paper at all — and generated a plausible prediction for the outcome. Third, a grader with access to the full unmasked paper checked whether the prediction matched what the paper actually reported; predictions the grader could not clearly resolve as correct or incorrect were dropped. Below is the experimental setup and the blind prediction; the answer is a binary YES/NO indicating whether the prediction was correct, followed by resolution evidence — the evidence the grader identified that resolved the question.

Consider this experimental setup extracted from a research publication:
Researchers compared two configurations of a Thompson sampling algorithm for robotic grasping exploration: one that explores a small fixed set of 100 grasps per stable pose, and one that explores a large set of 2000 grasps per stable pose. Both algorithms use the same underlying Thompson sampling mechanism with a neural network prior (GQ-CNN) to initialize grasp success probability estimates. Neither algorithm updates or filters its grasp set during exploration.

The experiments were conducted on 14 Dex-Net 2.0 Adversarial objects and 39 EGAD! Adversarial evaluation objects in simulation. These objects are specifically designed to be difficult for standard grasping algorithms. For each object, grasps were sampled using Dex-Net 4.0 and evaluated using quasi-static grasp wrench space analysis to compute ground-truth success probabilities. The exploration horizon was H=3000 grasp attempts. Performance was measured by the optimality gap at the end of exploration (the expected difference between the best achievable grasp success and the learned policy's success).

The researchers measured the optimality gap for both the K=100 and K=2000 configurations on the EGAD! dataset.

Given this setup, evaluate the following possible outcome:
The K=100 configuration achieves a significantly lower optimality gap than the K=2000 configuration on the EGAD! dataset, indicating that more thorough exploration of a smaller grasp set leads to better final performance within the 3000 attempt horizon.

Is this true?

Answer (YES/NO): NO